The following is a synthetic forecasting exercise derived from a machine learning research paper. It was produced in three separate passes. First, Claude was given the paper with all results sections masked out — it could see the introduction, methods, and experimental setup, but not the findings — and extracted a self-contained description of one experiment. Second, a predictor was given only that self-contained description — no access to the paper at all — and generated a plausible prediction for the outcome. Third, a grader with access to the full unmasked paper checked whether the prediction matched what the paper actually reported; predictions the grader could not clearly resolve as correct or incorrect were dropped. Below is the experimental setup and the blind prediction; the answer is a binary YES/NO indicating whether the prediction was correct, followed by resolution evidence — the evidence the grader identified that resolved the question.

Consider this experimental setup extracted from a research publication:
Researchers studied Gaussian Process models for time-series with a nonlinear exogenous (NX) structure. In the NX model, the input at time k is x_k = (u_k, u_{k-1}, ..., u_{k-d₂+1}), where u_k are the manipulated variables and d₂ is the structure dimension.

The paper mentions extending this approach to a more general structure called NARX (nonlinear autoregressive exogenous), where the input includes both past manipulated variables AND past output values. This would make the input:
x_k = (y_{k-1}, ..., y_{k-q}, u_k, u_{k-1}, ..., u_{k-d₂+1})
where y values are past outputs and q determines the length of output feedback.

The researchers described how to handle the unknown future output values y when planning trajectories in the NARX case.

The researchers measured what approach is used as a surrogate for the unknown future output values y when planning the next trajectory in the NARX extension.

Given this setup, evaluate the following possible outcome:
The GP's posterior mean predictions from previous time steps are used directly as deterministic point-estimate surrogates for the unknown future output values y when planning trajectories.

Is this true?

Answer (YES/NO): YES